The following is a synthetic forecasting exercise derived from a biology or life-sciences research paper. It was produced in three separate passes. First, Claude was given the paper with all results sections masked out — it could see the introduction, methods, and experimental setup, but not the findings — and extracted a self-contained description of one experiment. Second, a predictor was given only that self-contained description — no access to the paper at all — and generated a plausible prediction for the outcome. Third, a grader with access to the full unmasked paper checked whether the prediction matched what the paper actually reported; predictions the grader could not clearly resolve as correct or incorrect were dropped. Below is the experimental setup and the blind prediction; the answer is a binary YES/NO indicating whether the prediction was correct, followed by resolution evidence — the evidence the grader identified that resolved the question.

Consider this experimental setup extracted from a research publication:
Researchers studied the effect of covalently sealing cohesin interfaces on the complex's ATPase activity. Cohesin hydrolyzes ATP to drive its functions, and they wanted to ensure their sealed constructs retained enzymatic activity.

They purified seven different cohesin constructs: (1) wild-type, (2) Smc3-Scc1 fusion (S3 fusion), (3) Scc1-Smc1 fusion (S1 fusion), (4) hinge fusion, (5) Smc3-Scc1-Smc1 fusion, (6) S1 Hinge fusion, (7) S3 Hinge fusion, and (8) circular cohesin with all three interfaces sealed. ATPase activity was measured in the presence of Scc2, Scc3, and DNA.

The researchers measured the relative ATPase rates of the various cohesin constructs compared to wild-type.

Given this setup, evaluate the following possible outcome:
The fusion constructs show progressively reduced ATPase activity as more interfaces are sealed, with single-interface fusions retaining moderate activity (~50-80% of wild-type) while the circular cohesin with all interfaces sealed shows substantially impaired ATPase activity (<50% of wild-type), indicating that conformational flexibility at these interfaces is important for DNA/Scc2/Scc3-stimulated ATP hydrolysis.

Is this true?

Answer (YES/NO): NO